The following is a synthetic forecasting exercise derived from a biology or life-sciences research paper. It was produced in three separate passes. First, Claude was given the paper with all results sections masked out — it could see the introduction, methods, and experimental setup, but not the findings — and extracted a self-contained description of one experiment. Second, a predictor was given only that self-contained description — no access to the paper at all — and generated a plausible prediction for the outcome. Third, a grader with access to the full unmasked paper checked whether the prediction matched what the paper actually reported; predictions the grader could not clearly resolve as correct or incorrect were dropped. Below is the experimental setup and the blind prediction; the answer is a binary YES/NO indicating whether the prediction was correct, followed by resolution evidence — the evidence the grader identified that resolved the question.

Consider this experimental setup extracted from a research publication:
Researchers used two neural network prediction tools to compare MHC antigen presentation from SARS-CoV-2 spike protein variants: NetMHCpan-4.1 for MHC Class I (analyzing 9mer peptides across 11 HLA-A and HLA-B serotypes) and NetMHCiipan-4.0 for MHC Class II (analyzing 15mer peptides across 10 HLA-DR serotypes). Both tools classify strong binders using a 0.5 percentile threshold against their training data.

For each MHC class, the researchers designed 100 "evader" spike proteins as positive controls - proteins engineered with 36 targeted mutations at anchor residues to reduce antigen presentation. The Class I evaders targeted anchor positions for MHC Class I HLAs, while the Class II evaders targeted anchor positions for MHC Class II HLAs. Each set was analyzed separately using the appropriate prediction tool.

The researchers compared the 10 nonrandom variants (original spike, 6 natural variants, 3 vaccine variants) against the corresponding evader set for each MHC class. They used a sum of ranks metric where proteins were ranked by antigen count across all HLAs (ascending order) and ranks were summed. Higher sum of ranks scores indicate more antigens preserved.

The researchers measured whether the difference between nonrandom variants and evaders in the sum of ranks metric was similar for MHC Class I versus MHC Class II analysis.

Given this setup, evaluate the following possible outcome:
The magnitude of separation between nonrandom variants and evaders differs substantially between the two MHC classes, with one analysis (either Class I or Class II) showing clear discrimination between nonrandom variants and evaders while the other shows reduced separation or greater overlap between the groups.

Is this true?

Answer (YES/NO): NO